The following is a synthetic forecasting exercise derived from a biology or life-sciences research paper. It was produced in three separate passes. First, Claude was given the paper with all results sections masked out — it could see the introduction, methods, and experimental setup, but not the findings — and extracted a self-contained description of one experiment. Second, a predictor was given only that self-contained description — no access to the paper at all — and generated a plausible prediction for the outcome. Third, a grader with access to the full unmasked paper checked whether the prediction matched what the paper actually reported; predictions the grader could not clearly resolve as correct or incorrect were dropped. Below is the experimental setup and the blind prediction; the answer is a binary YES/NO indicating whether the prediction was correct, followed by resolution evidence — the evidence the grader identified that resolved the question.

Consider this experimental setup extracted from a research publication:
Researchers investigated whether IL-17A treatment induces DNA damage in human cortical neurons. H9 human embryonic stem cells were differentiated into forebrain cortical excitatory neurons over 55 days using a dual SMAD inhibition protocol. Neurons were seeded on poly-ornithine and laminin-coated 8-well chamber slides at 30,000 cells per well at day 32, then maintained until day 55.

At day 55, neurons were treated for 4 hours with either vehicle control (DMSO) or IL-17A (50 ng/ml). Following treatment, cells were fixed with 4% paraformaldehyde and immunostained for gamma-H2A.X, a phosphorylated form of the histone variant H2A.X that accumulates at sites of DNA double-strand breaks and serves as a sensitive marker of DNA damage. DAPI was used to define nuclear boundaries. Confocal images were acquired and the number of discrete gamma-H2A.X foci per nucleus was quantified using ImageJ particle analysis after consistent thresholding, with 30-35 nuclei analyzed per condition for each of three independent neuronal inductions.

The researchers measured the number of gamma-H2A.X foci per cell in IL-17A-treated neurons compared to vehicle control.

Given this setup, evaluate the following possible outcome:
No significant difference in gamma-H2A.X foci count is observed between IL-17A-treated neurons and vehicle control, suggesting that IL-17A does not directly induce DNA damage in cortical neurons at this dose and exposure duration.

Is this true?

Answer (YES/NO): NO